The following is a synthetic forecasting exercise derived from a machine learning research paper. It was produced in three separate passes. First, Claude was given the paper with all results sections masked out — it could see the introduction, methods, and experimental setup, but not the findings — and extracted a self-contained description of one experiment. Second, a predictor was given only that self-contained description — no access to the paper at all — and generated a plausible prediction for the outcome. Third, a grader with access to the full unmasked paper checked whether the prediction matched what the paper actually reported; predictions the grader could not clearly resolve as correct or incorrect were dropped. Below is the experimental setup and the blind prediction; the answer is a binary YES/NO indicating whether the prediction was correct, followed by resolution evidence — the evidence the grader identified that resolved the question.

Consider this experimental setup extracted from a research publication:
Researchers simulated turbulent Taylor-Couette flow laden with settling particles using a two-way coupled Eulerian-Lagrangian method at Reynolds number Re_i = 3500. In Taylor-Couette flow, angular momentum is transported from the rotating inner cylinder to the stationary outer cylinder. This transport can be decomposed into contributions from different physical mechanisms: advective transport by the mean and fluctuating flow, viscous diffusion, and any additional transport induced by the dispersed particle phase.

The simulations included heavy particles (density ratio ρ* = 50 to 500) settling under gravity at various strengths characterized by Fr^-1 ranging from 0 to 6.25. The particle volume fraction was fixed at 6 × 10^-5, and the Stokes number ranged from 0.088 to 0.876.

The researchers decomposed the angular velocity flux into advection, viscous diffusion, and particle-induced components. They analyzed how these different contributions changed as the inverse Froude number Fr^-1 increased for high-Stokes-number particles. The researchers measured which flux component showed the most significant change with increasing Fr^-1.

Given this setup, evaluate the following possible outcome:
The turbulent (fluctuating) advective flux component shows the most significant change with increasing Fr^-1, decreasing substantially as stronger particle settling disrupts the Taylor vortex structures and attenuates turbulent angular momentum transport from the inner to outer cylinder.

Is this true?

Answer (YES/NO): NO